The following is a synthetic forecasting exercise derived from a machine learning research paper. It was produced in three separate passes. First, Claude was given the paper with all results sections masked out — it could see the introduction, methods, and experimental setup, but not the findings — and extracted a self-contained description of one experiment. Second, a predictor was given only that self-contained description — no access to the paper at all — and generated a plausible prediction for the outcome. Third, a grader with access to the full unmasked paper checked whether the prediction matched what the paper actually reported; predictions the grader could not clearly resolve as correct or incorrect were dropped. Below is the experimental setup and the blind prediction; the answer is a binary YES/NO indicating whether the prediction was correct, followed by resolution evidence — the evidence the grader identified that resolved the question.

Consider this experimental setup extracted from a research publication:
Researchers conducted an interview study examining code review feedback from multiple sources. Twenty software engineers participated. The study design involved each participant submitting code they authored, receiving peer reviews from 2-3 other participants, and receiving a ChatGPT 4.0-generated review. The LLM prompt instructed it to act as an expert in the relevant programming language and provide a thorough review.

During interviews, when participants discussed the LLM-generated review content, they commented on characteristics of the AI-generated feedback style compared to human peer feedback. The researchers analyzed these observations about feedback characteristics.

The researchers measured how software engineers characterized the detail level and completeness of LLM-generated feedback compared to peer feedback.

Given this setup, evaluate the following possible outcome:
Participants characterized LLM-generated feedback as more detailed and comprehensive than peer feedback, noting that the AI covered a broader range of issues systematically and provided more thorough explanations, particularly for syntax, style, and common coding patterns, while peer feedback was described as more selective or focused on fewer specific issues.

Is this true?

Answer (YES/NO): YES